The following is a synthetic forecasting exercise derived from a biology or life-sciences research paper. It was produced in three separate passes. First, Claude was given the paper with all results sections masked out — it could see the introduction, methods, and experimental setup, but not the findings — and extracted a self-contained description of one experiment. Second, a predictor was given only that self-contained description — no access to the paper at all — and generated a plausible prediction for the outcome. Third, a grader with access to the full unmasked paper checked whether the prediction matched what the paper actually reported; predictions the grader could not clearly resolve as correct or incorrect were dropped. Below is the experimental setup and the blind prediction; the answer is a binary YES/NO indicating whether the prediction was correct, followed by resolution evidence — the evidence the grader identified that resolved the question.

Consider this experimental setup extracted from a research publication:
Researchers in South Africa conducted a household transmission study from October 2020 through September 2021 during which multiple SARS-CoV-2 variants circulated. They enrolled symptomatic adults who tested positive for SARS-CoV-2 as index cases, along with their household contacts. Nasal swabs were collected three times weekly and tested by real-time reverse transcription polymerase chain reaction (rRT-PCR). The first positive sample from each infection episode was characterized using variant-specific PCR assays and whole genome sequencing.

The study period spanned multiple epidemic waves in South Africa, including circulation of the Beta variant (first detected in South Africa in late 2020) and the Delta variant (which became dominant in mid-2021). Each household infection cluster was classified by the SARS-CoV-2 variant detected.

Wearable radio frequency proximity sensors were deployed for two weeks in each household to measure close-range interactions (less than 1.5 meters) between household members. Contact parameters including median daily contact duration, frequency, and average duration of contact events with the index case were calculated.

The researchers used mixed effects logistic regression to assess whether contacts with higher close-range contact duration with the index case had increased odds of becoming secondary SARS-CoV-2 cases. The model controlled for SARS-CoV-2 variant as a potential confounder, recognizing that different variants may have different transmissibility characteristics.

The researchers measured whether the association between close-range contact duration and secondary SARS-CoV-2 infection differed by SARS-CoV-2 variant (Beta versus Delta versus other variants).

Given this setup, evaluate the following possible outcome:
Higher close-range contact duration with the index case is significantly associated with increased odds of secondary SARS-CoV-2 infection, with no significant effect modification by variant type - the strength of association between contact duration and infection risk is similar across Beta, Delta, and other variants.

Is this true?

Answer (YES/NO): NO